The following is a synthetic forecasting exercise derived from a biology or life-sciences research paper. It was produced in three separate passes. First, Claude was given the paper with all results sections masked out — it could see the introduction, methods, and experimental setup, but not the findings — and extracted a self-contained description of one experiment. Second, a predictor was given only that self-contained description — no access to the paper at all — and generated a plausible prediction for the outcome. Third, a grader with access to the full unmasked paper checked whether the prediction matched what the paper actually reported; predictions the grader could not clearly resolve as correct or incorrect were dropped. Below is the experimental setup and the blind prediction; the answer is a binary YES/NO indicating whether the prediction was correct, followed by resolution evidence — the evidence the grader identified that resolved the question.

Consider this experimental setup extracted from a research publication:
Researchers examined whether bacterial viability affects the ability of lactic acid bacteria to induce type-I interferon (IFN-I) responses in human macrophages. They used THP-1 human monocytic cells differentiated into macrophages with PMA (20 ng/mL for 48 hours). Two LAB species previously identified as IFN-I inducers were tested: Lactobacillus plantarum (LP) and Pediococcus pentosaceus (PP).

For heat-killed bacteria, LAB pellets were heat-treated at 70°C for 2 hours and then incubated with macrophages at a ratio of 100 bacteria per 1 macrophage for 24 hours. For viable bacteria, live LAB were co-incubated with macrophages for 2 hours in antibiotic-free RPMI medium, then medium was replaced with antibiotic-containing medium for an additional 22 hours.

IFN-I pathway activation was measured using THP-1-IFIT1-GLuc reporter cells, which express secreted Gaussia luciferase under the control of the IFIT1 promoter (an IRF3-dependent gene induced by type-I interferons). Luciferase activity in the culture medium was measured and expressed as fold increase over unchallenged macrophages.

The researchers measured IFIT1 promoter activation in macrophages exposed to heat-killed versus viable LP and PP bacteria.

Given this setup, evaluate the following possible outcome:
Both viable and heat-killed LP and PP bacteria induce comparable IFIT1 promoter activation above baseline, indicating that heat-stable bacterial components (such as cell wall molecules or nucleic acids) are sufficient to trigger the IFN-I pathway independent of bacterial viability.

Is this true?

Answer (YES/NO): NO